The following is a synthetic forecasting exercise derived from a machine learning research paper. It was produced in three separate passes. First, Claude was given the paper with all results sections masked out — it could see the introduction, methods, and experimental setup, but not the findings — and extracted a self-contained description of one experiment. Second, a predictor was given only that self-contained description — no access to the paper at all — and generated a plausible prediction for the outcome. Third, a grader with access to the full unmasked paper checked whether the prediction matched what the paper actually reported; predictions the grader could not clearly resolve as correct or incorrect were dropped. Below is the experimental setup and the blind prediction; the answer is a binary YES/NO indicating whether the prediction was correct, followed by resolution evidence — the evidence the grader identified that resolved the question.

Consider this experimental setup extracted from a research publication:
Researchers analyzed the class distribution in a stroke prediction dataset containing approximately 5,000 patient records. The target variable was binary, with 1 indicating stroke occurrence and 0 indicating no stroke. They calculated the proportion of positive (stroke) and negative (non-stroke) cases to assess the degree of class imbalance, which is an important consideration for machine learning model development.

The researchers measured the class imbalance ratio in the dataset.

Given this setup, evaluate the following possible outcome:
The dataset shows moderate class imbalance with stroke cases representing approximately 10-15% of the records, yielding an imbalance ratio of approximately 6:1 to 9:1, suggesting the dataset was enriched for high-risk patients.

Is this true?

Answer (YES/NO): NO